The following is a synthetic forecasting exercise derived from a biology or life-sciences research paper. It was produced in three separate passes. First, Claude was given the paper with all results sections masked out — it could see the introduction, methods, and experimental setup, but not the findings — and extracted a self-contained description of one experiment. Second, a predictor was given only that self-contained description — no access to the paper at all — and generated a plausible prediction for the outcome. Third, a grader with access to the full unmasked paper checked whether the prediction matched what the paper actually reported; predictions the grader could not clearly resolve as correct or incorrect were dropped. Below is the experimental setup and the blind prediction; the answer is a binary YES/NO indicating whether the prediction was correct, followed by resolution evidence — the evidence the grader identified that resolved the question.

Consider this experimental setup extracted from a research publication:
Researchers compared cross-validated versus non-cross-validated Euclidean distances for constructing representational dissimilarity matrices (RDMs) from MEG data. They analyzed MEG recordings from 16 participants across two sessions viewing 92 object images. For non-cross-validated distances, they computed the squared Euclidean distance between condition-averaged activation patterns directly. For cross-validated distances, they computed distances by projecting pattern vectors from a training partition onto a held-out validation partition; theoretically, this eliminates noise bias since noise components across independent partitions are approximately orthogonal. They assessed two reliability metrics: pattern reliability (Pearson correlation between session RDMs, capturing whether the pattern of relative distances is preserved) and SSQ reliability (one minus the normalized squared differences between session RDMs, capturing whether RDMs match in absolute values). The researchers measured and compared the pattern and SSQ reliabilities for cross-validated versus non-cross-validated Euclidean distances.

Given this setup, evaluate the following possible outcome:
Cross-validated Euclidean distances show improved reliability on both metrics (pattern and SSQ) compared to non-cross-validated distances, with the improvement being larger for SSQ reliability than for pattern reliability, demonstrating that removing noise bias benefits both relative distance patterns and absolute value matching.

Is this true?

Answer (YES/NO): NO